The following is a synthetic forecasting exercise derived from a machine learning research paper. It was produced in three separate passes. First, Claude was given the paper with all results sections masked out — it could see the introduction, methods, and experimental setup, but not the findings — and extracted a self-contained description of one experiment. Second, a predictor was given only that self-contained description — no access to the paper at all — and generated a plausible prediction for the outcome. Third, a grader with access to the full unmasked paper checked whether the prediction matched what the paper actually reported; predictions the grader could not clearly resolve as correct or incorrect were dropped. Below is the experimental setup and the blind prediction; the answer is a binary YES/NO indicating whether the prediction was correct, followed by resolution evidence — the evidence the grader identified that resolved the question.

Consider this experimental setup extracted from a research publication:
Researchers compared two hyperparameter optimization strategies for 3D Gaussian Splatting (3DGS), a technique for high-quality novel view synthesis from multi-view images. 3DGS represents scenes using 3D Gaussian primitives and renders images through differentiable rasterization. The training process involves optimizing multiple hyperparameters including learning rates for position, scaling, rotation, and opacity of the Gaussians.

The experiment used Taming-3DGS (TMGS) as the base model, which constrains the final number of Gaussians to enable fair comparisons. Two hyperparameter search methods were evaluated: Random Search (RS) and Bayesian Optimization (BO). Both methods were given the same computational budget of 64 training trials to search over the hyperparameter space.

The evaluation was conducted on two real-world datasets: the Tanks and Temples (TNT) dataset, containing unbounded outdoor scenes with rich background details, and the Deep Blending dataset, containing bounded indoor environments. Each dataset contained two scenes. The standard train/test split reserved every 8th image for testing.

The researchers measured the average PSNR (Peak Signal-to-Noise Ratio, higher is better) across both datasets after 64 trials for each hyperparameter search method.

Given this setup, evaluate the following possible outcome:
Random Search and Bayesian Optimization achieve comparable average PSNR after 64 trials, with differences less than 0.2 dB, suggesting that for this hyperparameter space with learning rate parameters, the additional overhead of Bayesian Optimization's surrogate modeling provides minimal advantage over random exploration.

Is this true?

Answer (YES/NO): NO